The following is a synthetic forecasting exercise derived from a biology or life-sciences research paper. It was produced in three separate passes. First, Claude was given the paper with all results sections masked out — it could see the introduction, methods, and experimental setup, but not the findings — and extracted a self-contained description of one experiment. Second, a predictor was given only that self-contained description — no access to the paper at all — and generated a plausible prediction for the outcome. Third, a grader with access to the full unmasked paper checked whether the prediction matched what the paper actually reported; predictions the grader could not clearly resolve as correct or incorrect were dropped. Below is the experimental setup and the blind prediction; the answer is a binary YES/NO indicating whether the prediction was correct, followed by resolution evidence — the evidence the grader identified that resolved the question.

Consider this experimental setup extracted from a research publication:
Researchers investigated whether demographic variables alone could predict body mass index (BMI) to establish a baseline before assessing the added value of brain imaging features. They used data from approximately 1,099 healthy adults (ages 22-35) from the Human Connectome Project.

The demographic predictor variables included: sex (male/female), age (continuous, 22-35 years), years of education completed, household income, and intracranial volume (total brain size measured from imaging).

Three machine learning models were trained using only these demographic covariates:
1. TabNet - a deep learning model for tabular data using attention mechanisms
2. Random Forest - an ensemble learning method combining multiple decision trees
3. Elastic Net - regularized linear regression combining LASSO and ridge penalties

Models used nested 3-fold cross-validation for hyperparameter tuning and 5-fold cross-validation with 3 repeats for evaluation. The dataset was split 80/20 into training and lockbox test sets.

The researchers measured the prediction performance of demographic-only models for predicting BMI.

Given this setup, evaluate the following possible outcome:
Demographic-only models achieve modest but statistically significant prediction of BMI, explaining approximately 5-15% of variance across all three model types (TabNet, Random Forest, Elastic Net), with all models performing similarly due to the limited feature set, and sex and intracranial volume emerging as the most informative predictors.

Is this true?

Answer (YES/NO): NO